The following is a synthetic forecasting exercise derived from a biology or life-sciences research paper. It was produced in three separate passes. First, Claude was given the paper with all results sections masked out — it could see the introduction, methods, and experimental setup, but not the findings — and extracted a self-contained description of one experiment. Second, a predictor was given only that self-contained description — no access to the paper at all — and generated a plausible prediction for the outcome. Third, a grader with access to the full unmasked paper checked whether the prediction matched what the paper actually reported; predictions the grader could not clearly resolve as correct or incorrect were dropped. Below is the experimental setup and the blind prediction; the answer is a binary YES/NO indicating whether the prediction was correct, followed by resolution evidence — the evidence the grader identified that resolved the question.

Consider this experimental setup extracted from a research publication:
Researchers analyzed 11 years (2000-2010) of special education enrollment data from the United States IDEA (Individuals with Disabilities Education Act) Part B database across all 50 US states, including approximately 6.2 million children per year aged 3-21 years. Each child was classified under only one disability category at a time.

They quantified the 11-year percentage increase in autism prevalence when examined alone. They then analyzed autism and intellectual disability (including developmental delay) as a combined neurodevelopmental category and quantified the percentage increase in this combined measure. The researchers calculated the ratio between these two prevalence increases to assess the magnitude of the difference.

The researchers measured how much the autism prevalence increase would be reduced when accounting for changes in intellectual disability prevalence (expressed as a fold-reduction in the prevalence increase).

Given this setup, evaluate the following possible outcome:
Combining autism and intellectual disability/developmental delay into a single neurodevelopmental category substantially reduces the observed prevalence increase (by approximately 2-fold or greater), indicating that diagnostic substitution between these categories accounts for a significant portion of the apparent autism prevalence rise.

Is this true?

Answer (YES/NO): YES